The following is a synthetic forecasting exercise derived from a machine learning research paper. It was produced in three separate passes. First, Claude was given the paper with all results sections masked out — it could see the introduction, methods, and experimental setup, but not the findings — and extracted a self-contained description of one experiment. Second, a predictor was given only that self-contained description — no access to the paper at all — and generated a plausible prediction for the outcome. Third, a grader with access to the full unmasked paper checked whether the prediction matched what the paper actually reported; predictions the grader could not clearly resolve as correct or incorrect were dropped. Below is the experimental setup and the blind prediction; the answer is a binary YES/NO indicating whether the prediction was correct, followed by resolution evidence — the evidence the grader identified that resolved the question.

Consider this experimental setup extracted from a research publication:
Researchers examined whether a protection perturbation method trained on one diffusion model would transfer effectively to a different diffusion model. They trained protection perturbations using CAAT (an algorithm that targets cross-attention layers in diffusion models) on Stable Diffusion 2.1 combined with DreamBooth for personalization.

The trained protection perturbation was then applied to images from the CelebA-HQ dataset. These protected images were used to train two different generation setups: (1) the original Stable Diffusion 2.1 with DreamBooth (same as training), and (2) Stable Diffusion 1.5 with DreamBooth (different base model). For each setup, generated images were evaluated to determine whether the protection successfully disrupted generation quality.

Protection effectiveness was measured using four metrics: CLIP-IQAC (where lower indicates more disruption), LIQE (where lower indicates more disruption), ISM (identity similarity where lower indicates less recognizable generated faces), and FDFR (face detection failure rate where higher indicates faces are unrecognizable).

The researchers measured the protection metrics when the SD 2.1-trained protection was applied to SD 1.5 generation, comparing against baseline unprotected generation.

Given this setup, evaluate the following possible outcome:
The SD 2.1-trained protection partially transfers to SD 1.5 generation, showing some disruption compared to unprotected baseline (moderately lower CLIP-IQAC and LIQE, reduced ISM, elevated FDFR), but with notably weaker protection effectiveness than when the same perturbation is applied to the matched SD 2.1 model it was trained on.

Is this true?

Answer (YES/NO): NO